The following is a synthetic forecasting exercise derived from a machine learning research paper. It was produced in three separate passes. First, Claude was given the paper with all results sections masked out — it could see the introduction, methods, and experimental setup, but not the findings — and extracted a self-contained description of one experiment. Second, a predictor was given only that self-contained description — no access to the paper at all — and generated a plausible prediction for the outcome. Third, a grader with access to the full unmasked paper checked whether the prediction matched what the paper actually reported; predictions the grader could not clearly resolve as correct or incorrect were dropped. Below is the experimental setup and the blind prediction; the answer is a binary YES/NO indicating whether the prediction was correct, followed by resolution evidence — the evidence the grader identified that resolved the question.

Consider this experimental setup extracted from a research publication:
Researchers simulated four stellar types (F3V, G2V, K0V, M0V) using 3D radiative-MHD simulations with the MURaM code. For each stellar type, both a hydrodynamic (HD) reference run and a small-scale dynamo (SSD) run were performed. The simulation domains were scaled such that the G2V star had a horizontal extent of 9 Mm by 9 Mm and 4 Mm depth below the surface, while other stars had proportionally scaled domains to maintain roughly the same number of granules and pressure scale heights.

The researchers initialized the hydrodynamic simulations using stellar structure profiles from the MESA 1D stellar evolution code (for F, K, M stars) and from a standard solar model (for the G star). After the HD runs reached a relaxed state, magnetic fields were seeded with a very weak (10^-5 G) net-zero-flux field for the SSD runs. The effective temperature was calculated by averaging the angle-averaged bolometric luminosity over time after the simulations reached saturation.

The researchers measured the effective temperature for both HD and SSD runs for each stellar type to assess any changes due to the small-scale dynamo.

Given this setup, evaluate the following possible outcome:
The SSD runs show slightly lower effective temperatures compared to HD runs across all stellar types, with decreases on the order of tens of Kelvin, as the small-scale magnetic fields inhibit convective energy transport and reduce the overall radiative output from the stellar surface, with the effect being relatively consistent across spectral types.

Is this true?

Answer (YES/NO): NO